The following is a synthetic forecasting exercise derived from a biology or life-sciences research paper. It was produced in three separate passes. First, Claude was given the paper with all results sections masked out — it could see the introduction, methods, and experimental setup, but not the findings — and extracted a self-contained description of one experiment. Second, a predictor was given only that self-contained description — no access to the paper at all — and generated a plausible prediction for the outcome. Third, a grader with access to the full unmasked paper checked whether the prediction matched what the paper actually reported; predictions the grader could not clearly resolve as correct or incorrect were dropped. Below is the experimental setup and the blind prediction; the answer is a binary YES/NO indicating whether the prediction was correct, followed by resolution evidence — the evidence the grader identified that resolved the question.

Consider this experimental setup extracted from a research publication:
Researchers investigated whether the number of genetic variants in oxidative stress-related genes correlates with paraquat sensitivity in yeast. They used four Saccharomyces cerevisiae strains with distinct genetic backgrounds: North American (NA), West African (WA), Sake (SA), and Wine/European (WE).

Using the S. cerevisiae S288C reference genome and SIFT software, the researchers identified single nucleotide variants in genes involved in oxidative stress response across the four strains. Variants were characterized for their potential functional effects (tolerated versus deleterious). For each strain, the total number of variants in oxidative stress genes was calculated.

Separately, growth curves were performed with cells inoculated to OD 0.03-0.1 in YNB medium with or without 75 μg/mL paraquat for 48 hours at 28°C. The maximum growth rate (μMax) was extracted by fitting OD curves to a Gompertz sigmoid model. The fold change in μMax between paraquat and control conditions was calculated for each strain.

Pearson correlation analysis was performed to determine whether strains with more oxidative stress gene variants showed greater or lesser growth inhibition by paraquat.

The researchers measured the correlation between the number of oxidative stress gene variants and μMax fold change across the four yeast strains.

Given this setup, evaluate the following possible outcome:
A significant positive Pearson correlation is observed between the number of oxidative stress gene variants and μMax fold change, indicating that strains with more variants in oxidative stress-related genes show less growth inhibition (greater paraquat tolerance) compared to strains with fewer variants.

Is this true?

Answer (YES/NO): NO